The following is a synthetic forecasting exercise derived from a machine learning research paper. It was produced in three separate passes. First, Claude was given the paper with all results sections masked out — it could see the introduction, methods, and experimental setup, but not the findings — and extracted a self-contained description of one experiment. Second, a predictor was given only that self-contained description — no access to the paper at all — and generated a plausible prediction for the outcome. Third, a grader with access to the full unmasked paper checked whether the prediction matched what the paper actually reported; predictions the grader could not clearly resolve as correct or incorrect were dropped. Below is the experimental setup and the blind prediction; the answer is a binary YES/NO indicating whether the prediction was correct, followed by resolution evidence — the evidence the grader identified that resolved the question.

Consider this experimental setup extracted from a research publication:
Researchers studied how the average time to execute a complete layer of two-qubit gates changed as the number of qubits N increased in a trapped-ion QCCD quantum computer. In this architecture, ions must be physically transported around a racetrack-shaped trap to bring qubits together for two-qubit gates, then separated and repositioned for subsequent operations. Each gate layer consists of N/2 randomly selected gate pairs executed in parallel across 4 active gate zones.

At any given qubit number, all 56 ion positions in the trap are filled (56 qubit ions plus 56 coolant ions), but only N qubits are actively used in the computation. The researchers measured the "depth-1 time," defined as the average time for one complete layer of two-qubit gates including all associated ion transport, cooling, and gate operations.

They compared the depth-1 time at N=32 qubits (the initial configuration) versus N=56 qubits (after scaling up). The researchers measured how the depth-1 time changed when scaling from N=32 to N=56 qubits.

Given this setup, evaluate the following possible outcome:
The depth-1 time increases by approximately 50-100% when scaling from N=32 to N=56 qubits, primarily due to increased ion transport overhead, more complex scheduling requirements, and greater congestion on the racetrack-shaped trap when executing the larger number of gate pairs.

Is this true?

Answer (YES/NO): YES